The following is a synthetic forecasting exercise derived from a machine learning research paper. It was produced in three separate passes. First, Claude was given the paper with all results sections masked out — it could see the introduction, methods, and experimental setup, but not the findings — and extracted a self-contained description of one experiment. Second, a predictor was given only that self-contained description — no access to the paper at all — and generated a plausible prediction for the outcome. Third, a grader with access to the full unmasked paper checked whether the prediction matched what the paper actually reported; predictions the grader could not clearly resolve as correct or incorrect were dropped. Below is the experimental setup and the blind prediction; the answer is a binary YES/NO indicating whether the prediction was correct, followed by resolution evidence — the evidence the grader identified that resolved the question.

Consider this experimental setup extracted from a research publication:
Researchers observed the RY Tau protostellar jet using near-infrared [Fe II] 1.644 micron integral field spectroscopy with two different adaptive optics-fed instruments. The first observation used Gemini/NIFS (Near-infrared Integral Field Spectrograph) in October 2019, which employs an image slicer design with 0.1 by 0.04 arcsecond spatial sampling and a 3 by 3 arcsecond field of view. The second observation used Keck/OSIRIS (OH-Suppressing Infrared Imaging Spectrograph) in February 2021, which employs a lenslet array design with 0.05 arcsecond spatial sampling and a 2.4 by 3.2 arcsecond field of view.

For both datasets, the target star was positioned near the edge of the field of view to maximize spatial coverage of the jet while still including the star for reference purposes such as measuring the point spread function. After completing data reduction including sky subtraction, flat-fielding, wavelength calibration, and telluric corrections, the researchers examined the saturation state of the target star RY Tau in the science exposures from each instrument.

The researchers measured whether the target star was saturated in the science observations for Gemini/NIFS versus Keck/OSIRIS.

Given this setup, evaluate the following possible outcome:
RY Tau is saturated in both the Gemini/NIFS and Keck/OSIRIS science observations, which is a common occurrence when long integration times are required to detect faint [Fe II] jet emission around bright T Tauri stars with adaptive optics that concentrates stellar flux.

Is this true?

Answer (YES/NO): NO